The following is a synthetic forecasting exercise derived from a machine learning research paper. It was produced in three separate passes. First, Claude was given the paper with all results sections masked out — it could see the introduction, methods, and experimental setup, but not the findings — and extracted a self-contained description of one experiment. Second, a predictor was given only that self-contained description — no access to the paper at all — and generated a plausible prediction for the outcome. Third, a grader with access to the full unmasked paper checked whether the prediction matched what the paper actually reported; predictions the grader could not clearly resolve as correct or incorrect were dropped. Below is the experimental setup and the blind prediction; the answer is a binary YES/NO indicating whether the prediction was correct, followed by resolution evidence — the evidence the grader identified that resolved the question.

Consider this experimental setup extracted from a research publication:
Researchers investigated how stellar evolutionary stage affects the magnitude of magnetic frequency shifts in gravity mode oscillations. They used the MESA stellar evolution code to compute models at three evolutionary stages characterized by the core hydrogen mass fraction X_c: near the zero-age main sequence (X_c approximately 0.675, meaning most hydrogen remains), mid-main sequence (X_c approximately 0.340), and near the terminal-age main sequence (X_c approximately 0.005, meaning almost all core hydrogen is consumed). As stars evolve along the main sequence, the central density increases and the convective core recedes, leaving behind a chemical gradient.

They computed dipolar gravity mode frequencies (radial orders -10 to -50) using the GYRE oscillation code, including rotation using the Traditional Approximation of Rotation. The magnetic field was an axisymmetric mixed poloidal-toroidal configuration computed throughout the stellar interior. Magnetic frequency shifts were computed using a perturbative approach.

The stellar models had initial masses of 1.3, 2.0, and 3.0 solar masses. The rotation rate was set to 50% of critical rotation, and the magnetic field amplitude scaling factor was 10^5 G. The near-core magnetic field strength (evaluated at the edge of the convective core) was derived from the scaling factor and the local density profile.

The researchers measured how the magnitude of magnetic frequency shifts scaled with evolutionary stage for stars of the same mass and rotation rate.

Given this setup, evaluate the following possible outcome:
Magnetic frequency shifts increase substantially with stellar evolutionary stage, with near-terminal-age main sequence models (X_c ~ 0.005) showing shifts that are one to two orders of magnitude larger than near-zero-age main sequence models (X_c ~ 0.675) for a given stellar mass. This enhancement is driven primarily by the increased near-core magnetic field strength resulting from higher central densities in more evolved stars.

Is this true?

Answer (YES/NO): NO